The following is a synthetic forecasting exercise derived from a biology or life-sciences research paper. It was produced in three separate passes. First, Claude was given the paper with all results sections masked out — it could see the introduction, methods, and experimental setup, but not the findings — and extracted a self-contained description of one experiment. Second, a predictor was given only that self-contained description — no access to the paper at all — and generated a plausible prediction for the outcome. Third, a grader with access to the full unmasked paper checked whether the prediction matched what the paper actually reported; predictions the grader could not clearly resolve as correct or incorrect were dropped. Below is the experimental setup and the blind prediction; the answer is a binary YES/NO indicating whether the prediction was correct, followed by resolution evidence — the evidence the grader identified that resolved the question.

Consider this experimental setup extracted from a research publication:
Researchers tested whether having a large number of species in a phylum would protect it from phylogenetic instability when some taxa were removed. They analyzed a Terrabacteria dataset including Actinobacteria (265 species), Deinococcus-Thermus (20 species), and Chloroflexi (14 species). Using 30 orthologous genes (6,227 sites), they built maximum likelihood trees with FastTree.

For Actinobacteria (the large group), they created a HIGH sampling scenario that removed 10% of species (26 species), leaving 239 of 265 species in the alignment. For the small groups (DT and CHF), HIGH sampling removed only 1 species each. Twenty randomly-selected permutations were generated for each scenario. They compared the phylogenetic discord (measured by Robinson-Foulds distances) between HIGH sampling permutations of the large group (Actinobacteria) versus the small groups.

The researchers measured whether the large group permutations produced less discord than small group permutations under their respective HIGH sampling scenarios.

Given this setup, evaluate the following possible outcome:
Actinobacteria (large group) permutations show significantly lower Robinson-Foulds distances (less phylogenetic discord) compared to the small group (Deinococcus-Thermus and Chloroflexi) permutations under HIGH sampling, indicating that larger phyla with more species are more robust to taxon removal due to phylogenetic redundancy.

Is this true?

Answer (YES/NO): NO